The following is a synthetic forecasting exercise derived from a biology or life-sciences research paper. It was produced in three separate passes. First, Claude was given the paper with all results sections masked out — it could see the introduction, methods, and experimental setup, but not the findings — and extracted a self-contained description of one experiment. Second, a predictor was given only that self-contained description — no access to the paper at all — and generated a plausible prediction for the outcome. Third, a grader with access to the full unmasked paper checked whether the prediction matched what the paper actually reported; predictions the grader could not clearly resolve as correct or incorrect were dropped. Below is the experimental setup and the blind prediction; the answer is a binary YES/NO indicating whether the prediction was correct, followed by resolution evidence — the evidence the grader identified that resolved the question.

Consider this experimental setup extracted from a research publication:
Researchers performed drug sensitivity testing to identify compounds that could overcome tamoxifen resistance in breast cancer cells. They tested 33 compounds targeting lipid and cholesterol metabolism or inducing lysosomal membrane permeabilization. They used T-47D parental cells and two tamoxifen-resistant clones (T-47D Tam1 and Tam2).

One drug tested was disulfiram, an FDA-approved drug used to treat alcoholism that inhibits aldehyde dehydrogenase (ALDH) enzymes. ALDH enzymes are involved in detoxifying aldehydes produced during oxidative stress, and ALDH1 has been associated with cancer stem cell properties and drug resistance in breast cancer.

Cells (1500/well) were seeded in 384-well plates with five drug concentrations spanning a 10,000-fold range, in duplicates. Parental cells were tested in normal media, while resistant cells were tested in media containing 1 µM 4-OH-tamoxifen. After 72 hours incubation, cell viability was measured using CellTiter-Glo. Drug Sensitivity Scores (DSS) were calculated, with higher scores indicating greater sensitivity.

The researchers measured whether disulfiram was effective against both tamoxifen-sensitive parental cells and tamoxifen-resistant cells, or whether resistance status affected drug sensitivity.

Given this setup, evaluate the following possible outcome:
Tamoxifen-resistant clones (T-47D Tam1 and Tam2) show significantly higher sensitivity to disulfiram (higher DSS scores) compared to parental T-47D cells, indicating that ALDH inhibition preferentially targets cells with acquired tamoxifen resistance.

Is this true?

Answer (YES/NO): NO